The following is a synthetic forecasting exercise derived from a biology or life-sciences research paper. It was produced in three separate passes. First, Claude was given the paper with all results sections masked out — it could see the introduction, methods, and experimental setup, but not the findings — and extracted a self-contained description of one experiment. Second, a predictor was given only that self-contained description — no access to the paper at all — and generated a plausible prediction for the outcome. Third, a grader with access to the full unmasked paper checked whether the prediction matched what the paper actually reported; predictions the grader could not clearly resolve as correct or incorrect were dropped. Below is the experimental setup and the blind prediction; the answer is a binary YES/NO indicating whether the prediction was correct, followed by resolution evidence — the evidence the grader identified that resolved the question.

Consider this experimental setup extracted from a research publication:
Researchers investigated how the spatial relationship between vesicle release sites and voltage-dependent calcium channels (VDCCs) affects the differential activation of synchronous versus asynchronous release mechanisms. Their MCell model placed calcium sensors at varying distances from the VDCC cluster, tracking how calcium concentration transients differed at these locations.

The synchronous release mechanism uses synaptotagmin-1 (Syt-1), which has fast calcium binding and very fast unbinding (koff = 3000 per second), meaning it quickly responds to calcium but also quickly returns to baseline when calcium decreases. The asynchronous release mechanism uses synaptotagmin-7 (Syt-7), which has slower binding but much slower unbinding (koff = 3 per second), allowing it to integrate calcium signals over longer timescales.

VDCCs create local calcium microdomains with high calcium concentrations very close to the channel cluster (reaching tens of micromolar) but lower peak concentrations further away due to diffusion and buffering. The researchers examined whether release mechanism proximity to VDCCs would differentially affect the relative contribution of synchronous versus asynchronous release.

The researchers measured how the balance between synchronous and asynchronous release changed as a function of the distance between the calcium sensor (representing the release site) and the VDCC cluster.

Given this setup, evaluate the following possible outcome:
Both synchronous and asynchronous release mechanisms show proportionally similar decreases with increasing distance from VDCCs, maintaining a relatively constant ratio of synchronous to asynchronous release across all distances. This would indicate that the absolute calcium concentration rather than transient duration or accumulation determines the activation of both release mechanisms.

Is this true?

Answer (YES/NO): NO